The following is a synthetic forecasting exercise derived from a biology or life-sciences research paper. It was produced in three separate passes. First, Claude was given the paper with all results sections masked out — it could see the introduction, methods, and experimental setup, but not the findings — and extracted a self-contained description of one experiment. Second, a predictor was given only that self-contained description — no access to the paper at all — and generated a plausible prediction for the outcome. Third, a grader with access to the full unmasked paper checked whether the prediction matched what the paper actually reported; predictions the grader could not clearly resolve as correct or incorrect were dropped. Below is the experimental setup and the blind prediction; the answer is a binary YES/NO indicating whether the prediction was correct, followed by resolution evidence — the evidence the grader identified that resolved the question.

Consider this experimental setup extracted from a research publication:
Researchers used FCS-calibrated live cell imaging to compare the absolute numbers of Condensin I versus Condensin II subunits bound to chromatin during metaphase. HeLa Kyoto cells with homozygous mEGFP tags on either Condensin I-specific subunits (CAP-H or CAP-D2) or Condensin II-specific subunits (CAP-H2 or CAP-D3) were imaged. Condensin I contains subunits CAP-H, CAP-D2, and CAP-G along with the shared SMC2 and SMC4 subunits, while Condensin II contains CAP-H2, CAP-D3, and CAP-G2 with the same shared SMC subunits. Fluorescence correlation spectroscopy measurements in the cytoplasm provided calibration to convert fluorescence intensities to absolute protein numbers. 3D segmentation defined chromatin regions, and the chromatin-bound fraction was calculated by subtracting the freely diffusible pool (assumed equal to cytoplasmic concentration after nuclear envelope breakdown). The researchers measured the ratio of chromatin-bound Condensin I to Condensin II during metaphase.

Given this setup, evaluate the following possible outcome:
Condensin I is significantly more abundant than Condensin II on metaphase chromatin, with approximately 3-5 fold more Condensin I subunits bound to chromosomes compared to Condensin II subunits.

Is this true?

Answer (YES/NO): YES